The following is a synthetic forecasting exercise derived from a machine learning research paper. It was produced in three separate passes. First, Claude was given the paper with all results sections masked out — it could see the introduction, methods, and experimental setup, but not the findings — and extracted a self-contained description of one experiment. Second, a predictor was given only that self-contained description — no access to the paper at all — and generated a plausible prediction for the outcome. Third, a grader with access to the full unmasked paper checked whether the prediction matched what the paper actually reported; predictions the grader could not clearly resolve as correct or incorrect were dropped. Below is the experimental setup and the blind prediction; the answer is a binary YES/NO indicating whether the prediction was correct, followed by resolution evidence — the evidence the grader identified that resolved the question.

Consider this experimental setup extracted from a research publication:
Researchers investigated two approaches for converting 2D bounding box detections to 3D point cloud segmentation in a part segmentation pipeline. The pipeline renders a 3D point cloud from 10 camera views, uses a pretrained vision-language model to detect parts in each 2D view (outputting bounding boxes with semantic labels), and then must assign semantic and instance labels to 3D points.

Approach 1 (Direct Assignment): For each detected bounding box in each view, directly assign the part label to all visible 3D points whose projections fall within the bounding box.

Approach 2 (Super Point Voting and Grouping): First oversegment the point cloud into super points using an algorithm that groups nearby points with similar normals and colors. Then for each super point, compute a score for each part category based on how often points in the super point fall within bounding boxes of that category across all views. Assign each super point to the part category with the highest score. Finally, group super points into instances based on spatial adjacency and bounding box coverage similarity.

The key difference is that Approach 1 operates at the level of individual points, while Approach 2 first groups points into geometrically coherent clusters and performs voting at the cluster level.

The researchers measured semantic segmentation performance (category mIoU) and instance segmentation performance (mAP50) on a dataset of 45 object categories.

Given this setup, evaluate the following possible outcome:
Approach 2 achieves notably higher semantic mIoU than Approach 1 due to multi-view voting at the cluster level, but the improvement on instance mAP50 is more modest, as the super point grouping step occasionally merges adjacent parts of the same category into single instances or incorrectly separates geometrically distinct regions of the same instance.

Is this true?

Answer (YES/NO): NO